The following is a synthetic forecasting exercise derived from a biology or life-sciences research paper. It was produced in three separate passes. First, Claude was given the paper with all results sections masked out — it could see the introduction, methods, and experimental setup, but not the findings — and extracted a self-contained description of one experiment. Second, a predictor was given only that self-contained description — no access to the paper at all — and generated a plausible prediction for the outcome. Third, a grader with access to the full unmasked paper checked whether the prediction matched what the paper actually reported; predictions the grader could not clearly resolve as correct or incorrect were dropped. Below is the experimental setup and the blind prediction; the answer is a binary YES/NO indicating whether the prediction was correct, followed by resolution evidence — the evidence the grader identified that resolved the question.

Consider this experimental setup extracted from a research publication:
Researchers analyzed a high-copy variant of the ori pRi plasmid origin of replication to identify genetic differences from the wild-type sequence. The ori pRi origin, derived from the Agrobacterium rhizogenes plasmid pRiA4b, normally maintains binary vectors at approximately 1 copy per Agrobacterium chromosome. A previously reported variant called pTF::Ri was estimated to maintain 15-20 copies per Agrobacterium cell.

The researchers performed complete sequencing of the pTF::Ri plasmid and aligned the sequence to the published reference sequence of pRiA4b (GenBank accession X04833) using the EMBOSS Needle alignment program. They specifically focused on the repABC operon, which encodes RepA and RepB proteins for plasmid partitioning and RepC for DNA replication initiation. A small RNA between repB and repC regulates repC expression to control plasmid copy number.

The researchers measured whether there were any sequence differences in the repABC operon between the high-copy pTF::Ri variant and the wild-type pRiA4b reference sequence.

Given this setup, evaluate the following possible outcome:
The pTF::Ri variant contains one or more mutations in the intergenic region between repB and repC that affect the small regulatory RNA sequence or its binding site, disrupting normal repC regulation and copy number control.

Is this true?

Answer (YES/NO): NO